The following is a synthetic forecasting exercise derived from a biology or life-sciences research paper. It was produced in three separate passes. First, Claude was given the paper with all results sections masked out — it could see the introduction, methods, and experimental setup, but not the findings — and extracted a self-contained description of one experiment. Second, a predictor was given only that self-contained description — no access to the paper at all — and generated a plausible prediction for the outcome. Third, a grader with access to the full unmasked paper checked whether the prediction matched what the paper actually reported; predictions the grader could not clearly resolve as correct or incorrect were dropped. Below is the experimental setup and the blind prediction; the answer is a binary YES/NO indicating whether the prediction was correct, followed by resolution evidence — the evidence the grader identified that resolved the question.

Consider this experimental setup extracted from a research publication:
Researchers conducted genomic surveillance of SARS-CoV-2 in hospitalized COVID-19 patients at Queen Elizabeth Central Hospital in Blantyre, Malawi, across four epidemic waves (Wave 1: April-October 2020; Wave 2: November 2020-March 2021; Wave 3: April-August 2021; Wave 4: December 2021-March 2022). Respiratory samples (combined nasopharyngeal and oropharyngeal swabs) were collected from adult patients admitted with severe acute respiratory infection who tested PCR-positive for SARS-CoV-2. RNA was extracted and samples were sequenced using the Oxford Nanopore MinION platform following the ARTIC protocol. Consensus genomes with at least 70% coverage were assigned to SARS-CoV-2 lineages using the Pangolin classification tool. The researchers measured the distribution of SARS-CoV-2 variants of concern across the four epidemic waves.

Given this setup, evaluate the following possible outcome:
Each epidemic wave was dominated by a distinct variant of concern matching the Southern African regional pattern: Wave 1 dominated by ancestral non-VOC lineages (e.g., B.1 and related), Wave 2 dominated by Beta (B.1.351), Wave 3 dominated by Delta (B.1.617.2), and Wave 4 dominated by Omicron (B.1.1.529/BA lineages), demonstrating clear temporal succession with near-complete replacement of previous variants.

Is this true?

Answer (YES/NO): YES